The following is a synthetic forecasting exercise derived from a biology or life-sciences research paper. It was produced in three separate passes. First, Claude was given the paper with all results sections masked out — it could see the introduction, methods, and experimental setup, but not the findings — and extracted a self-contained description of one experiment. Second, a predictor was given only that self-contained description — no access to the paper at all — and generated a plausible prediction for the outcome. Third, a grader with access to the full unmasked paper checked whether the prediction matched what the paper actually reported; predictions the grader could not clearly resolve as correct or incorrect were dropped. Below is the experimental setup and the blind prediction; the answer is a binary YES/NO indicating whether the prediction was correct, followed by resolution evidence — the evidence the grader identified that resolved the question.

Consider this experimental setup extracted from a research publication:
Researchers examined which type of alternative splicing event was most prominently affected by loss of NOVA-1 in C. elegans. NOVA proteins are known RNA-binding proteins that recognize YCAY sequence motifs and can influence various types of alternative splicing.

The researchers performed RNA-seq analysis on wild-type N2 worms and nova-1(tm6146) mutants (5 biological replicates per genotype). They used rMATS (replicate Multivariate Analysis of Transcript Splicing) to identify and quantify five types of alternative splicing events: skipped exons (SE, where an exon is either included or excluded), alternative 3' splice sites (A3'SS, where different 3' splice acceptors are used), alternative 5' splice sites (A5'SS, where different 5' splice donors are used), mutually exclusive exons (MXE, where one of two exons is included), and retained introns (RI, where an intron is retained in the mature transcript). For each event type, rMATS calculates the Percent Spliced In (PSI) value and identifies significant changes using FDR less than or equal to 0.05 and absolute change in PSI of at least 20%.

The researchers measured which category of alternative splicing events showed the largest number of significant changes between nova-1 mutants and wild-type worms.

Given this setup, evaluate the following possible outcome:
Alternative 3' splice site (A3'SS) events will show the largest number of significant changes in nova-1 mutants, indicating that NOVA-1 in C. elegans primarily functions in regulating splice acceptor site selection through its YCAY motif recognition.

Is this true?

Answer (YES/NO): YES